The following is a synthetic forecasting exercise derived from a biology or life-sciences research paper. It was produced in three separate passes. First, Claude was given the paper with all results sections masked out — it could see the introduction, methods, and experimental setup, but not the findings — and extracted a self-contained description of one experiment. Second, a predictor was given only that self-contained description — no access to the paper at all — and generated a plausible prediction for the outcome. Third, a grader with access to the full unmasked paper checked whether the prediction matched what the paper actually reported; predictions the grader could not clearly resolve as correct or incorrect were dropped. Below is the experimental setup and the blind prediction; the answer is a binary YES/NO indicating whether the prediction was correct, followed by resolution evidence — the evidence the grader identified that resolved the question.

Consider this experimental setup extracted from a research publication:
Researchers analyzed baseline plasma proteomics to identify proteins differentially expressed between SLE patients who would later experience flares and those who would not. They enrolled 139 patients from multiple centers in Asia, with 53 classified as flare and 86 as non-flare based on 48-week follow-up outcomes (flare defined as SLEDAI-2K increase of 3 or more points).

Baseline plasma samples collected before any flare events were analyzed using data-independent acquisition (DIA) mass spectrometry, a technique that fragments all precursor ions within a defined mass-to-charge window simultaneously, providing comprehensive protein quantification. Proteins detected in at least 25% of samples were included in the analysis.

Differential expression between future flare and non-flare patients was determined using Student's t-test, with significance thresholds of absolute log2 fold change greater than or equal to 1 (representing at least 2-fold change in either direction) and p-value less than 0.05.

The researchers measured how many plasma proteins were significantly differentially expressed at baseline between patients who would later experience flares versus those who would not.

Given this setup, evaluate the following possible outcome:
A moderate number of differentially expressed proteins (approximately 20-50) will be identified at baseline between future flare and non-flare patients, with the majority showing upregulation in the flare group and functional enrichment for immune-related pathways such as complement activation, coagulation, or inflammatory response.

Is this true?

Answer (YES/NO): NO